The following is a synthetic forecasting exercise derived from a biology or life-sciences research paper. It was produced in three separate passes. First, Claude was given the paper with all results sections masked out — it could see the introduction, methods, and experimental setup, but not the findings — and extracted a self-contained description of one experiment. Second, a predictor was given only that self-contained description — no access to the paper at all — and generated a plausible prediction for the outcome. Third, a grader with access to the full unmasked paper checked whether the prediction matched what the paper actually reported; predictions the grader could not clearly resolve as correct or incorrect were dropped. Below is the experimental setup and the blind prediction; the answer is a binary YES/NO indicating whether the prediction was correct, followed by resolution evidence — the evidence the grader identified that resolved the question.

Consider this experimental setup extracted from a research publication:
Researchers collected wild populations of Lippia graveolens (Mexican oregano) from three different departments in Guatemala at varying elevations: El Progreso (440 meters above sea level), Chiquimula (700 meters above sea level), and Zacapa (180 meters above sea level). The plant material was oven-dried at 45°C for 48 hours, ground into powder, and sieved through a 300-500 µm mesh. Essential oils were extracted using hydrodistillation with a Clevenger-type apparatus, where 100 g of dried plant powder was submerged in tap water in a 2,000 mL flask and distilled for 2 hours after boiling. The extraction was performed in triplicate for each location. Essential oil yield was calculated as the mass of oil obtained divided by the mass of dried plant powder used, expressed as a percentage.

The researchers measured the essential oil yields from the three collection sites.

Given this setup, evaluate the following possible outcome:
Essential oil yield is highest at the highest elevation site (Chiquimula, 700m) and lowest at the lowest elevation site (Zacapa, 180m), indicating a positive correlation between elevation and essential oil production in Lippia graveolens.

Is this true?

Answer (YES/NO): NO